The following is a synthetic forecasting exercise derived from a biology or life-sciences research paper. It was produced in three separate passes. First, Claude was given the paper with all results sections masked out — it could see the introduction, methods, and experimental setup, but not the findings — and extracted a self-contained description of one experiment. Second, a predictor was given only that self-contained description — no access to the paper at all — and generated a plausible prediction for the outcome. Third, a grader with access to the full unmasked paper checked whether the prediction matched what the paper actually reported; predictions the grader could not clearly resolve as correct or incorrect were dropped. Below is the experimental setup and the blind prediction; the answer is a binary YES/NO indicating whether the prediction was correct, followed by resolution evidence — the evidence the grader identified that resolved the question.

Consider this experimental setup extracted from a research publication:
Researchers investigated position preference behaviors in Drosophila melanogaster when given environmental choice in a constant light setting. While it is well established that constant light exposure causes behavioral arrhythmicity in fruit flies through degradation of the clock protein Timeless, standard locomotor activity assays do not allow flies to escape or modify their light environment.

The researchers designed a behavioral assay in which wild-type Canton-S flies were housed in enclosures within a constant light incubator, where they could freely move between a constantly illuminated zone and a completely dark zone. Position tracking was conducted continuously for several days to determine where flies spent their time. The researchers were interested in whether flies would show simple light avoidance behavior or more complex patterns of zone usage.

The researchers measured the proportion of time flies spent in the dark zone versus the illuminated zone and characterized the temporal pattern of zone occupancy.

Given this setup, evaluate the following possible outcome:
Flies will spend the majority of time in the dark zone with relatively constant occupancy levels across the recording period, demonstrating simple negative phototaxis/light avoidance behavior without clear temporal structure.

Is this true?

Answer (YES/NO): NO